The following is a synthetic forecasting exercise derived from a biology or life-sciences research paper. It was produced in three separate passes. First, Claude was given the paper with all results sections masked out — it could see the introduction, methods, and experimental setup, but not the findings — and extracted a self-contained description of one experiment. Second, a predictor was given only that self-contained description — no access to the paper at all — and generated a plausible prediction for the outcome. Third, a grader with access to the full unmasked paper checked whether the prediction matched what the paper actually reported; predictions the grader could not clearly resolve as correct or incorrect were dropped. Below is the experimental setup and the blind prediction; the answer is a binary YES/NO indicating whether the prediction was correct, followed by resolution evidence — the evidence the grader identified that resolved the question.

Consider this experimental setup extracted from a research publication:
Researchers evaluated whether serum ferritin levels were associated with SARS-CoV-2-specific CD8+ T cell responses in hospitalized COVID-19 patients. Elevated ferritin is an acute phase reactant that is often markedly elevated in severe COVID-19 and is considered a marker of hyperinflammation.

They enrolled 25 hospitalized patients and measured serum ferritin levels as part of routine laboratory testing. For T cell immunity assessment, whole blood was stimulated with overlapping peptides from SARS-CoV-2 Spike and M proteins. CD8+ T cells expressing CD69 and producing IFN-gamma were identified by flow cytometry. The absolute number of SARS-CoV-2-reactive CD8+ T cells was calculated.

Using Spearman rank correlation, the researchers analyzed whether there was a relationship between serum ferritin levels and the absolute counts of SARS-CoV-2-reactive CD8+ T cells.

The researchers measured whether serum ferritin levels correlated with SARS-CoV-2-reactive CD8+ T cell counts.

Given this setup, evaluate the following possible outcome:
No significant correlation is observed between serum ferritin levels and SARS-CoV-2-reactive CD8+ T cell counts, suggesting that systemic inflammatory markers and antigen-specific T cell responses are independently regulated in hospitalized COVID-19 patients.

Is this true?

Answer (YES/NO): YES